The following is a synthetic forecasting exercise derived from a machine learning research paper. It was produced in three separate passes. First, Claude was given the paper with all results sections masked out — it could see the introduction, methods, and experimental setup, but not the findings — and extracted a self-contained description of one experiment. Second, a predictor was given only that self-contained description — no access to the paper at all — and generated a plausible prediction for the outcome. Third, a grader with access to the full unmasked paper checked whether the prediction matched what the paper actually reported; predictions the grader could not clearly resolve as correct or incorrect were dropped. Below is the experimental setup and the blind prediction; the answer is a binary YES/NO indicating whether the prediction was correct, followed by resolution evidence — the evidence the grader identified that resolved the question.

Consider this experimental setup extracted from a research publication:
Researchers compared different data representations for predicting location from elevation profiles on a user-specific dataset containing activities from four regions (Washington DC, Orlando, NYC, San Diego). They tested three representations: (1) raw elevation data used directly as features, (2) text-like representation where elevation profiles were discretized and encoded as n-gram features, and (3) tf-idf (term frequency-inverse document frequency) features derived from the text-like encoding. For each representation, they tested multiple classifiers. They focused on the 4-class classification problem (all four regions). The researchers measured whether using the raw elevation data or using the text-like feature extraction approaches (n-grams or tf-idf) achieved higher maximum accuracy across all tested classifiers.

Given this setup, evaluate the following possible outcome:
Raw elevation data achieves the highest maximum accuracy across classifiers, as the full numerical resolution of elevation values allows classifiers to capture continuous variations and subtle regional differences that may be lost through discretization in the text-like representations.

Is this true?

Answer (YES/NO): NO